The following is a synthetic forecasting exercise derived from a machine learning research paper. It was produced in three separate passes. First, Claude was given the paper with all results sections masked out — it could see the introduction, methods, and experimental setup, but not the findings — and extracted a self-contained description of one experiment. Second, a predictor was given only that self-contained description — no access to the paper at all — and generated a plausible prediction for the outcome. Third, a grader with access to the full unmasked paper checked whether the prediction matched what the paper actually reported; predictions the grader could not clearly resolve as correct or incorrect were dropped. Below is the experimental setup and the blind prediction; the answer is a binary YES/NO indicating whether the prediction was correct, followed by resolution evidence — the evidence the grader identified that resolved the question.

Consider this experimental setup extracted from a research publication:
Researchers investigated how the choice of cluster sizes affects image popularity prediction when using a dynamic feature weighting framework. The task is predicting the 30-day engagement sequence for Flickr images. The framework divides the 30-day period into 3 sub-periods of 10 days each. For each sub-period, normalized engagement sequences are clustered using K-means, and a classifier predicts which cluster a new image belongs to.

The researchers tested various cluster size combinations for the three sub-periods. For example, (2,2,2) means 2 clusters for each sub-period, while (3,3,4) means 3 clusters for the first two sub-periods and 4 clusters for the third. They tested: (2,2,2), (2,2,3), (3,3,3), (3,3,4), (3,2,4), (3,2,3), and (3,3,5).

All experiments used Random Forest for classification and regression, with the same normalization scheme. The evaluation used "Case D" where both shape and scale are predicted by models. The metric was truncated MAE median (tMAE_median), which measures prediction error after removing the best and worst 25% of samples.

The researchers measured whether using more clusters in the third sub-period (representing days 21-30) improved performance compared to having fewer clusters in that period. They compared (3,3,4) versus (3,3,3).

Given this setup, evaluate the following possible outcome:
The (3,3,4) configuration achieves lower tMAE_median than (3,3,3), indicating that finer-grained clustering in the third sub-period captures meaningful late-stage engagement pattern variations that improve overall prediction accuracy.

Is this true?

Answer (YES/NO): NO